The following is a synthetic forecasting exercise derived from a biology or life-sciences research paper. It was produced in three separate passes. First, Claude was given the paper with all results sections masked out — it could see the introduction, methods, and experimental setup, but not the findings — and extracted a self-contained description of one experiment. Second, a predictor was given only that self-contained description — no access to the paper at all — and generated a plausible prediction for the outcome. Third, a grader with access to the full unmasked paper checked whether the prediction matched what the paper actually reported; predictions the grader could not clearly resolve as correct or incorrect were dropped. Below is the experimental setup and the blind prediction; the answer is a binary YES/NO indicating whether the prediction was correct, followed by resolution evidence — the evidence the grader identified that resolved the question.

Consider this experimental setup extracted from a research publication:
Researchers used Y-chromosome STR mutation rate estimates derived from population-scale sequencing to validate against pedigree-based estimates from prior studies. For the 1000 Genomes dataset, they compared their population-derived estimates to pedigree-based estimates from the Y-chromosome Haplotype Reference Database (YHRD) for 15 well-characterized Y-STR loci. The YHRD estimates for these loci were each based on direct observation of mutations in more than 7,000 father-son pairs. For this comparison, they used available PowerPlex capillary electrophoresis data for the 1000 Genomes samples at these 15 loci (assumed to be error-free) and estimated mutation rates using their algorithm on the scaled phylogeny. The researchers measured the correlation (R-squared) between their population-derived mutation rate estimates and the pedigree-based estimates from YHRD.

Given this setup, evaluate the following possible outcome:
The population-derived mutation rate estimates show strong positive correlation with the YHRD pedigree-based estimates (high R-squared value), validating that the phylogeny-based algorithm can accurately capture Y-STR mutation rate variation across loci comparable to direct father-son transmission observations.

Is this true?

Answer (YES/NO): YES